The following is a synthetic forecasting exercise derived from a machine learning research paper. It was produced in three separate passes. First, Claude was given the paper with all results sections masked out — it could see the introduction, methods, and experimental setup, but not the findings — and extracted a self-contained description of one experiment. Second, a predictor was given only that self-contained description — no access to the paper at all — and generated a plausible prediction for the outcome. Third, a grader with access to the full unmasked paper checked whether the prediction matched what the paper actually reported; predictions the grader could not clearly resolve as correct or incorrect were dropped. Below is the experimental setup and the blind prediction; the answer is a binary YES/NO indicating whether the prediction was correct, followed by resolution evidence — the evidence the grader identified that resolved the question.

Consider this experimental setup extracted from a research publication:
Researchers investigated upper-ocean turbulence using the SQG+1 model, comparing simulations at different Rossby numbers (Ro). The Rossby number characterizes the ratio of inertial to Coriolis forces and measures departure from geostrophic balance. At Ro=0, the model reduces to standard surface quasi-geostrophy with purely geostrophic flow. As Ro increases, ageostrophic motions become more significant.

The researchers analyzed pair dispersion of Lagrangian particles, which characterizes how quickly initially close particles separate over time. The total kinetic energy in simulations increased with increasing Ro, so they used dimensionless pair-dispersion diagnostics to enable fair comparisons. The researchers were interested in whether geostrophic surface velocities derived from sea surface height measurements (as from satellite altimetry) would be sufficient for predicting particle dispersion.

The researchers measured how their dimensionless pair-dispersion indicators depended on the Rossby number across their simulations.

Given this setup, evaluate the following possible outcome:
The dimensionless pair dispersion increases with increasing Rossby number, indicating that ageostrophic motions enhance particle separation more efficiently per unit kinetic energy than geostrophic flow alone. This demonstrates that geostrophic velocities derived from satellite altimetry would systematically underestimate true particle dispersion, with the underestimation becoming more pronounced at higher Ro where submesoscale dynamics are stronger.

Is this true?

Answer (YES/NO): NO